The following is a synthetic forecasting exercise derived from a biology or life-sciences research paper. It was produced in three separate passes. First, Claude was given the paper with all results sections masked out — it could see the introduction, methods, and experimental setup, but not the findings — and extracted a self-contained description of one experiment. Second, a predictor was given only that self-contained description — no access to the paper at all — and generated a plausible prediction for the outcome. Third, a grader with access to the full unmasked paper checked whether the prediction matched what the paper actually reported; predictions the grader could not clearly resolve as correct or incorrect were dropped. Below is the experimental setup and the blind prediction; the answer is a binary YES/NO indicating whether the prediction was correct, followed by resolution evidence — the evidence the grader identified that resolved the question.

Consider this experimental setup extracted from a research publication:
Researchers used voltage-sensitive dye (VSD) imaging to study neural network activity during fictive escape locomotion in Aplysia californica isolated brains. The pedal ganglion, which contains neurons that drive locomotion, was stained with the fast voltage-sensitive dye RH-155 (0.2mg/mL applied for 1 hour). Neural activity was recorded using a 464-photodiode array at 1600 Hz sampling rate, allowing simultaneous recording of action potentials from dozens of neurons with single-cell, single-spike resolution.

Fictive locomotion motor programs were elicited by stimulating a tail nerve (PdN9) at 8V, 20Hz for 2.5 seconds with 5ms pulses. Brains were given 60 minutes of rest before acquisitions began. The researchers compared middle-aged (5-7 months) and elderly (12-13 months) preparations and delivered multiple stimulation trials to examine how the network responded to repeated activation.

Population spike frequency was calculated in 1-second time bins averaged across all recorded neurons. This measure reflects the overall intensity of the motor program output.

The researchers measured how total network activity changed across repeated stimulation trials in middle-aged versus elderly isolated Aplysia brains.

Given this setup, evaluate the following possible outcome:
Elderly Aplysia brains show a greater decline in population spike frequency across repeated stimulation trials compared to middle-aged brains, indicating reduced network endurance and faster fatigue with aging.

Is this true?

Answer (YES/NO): YES